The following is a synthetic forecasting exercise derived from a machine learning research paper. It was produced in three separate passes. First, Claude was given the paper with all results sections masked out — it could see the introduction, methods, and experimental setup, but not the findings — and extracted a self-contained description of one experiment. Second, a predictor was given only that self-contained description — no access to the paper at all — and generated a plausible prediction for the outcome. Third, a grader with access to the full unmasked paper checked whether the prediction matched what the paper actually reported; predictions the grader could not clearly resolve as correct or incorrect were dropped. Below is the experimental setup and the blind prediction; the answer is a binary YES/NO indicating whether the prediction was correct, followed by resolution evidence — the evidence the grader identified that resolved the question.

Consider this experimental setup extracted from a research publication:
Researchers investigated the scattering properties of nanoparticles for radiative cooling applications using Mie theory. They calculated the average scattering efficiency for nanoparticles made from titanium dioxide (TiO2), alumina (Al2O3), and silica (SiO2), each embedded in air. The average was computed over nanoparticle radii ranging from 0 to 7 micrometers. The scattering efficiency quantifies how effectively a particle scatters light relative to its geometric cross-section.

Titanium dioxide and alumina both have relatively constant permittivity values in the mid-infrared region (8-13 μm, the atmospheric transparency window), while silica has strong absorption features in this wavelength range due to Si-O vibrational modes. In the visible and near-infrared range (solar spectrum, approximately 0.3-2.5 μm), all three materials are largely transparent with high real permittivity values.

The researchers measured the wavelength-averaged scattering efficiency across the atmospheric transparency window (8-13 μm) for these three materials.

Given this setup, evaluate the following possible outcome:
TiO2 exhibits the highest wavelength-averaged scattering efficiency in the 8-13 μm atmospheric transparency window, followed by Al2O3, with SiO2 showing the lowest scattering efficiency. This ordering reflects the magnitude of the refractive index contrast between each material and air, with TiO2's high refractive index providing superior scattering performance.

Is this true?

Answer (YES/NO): NO